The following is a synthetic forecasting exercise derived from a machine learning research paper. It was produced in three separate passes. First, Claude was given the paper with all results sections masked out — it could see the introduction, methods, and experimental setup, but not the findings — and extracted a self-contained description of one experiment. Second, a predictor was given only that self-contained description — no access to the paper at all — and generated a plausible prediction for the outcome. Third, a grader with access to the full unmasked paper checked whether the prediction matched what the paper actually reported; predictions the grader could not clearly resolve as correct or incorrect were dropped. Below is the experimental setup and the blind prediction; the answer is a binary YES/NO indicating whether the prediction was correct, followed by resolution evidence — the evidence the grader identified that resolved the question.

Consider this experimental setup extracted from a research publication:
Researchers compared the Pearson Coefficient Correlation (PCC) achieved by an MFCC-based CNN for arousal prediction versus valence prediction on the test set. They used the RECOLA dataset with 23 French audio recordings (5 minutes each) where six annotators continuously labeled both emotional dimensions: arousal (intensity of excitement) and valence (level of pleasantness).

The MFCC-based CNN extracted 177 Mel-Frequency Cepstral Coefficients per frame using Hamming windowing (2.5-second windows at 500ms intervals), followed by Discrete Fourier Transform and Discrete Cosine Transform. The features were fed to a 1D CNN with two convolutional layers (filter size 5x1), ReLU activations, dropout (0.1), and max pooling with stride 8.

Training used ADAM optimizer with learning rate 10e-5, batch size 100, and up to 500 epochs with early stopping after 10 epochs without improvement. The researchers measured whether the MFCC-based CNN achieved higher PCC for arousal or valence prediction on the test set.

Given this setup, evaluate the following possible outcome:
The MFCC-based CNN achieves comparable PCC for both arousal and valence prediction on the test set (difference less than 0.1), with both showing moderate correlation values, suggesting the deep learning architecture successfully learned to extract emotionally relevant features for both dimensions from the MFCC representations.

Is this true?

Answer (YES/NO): YES